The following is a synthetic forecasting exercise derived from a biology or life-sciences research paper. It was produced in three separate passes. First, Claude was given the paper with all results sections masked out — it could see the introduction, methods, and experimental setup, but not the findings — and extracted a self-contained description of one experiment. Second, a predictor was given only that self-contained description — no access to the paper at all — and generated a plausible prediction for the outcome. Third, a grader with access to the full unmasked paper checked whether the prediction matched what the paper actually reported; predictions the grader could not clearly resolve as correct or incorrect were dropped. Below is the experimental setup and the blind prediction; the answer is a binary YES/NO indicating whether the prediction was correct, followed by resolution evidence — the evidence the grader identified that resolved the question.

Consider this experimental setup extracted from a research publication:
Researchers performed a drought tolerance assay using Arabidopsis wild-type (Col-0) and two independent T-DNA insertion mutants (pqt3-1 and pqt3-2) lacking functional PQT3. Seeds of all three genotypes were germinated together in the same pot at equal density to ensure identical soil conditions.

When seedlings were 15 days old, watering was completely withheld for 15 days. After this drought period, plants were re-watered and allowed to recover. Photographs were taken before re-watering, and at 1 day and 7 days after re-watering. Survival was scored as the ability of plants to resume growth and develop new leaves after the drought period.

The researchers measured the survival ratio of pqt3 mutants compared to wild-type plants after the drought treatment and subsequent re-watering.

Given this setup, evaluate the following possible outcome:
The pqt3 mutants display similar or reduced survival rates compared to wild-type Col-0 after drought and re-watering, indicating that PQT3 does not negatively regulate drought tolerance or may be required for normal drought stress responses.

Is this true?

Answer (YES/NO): NO